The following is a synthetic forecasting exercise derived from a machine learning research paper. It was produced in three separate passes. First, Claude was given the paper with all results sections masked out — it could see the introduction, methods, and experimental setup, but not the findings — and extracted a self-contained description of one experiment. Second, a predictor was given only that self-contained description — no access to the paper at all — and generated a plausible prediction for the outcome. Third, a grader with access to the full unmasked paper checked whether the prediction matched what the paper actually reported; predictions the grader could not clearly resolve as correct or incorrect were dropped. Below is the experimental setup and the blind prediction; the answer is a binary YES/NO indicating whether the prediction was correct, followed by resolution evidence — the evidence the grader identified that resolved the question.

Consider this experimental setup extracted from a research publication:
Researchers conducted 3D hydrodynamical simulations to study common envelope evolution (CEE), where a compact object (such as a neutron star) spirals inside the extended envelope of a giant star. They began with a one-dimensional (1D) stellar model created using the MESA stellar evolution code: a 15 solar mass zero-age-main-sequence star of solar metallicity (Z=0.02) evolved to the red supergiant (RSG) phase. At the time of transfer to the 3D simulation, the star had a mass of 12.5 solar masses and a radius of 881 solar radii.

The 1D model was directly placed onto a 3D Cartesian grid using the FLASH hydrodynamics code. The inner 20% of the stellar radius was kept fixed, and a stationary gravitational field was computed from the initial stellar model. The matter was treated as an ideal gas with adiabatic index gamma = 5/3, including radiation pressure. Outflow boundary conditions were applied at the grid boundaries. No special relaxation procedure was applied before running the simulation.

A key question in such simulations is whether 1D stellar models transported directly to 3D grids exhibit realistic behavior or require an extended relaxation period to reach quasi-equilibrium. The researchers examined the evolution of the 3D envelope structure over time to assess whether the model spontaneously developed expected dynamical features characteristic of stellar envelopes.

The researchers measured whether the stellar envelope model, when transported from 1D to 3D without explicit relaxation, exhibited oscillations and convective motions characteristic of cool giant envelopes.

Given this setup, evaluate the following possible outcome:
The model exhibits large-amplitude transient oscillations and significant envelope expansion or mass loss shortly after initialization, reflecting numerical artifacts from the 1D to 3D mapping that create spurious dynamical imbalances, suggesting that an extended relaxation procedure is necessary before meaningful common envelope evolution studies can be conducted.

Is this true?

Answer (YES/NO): NO